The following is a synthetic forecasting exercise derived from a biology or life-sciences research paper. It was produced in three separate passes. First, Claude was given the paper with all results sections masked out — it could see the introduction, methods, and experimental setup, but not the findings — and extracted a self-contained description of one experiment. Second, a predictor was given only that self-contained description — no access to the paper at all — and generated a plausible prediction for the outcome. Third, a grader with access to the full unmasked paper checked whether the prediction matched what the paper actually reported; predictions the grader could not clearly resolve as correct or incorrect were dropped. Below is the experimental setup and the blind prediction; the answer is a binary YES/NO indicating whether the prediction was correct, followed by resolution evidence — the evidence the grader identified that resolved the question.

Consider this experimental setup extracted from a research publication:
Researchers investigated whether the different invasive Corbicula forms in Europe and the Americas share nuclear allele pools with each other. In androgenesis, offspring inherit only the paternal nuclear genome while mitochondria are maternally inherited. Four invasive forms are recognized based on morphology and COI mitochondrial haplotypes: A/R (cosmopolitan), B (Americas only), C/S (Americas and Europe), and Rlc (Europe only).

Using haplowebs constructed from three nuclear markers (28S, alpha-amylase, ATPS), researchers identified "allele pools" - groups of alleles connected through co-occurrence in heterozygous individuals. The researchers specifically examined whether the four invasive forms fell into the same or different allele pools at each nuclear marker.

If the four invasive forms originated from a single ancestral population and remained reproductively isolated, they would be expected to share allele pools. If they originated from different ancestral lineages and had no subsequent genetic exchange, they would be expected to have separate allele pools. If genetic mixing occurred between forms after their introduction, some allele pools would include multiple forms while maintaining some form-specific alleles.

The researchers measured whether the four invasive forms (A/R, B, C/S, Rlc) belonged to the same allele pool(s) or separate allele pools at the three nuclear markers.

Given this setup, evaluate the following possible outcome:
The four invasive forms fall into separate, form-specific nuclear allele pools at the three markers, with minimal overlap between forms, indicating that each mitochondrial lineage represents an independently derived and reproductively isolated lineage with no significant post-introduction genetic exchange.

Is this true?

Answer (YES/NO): NO